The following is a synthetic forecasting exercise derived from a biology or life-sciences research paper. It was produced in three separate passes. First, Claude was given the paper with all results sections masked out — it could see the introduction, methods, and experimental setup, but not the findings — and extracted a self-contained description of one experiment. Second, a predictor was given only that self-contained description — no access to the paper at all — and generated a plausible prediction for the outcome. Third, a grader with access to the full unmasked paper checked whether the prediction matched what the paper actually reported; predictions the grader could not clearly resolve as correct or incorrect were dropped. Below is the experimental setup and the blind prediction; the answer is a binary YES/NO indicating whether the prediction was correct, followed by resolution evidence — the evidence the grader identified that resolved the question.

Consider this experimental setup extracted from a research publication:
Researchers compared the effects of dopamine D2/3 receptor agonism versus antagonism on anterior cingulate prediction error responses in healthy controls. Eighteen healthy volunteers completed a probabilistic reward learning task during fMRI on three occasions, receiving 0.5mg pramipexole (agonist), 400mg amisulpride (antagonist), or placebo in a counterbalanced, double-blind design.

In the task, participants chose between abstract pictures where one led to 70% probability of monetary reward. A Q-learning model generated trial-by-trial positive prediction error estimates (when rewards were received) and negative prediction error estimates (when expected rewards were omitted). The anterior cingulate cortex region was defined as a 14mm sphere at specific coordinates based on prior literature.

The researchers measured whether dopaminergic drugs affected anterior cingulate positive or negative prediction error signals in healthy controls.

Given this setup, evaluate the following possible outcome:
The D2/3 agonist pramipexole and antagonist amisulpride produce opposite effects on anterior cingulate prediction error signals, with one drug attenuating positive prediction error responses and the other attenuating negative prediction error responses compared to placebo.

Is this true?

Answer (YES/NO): NO